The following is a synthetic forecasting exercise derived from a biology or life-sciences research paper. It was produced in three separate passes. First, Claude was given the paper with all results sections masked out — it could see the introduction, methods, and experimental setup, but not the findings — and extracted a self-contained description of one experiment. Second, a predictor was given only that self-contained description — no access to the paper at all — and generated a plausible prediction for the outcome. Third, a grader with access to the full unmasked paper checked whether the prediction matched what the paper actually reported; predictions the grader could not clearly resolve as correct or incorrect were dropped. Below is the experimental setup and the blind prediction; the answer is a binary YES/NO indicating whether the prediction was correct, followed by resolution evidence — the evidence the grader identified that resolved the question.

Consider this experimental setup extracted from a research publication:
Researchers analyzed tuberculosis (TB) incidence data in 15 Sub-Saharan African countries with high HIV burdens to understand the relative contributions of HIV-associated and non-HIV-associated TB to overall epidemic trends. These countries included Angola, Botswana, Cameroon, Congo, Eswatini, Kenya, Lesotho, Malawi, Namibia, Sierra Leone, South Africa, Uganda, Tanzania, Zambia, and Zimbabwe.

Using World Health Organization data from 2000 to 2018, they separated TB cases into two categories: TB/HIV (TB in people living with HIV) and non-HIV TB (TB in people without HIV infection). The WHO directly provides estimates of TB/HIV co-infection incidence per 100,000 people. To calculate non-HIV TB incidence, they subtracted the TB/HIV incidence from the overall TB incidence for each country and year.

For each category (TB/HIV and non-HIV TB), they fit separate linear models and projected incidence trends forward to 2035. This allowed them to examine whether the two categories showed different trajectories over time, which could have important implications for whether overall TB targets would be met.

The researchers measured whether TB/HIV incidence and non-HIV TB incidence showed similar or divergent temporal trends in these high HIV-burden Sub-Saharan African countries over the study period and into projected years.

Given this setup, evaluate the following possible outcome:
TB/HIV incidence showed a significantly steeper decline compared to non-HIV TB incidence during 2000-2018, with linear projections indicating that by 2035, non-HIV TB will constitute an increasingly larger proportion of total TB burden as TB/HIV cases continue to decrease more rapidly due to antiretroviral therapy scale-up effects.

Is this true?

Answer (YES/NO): YES